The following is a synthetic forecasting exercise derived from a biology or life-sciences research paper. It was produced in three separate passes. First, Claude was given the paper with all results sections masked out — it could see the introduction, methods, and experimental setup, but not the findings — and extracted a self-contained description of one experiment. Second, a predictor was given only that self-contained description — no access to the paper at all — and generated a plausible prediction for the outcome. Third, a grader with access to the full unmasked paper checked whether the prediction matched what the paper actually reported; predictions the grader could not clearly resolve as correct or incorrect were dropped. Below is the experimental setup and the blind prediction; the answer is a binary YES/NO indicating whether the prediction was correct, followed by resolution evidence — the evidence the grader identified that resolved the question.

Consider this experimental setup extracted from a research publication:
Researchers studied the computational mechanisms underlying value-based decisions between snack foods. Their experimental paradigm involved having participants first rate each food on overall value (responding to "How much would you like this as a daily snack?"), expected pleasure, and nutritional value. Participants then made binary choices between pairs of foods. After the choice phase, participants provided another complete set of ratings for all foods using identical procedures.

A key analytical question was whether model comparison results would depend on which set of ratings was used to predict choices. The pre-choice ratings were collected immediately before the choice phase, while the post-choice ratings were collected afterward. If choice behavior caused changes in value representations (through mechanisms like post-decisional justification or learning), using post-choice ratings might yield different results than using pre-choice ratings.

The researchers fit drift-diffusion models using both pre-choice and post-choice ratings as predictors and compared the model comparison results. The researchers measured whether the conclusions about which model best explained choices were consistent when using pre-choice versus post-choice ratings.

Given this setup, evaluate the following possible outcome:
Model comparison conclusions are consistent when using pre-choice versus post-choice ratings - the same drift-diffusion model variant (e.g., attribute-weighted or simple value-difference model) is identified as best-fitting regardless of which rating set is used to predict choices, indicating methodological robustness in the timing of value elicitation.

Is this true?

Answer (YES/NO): YES